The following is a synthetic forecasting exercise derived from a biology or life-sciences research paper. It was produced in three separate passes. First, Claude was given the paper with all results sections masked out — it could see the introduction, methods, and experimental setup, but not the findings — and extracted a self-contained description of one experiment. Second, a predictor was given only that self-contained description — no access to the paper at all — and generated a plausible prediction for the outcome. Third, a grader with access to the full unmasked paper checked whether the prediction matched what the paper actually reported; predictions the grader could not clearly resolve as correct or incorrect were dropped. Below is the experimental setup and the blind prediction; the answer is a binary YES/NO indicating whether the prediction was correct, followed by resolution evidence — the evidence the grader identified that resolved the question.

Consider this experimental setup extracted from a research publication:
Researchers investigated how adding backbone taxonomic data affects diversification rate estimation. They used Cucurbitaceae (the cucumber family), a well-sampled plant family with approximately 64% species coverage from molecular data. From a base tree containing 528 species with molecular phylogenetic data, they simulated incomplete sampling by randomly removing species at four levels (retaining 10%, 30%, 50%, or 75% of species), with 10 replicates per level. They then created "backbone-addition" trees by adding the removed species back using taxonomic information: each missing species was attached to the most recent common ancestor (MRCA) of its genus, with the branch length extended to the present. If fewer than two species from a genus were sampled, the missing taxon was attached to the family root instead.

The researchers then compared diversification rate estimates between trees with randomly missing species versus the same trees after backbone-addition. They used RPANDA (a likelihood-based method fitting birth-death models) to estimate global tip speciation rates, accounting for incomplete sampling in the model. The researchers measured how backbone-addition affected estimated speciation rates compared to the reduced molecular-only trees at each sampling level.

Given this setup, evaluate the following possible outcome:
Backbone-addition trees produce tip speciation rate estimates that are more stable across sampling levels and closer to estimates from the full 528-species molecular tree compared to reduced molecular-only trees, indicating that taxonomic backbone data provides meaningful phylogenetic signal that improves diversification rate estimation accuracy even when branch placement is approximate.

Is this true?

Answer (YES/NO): NO